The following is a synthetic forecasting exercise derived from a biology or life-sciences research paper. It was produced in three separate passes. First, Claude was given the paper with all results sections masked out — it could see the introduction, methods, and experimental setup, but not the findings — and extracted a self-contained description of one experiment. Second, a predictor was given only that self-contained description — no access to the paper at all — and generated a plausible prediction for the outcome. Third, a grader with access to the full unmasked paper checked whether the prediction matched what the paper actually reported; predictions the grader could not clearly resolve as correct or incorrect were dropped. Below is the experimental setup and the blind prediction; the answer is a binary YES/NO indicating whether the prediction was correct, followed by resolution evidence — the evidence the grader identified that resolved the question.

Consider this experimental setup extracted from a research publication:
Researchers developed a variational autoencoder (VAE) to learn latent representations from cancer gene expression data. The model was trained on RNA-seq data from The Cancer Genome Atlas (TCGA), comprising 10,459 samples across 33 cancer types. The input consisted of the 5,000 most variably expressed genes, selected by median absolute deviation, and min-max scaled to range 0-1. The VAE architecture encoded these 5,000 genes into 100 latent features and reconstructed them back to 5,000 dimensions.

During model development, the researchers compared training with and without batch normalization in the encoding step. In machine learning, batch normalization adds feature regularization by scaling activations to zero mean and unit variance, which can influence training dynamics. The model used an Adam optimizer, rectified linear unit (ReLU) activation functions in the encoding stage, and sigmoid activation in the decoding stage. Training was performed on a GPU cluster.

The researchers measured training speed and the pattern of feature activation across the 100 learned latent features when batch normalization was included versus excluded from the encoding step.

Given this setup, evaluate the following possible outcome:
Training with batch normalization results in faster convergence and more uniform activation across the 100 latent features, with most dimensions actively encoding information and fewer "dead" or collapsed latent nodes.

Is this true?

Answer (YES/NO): NO